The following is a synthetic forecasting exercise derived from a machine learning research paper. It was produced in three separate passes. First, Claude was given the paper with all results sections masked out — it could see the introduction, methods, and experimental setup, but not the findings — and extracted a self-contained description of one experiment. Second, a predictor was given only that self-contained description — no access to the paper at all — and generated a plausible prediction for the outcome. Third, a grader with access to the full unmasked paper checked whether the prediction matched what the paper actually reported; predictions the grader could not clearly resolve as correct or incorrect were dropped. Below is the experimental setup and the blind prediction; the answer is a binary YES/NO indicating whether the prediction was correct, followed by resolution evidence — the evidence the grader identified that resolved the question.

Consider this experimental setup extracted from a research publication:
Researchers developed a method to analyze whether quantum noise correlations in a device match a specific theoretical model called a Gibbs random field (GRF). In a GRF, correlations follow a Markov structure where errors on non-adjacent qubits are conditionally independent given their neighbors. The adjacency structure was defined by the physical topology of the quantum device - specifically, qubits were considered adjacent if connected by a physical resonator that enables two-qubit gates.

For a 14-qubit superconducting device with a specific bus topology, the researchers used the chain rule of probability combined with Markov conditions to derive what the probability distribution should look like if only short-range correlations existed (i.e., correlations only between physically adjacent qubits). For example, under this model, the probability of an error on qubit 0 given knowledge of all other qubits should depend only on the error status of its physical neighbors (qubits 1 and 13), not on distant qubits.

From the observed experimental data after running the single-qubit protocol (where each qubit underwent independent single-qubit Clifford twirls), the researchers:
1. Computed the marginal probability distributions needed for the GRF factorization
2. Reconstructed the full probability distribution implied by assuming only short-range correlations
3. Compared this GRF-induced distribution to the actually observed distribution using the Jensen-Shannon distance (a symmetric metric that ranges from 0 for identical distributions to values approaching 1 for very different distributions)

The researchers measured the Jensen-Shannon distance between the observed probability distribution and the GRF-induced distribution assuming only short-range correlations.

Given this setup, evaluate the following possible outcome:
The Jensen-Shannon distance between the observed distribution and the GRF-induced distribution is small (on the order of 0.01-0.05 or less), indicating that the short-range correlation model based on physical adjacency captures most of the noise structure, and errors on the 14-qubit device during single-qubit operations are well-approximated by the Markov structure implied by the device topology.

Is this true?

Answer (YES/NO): YES